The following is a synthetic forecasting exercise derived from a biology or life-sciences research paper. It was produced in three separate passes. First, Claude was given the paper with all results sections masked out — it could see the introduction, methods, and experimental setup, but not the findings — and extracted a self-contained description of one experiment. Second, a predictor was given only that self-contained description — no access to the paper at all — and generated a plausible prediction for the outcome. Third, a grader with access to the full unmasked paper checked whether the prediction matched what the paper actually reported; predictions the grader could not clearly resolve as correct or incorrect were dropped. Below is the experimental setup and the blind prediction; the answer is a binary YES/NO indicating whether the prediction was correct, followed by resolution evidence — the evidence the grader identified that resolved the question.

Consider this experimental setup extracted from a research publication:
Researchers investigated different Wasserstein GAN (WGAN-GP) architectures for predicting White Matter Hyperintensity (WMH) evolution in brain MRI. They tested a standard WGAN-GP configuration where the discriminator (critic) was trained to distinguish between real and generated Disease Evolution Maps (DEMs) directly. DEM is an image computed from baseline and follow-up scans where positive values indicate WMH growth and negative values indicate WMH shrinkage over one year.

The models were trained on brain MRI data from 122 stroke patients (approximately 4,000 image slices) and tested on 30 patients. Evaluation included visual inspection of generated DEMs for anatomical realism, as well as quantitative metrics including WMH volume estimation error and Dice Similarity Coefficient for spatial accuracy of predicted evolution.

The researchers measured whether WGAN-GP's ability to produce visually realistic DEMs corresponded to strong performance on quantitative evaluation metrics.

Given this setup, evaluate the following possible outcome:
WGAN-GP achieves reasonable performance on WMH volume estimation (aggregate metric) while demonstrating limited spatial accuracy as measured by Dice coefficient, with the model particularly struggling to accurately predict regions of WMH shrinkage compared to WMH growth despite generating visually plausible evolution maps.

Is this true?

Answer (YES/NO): NO